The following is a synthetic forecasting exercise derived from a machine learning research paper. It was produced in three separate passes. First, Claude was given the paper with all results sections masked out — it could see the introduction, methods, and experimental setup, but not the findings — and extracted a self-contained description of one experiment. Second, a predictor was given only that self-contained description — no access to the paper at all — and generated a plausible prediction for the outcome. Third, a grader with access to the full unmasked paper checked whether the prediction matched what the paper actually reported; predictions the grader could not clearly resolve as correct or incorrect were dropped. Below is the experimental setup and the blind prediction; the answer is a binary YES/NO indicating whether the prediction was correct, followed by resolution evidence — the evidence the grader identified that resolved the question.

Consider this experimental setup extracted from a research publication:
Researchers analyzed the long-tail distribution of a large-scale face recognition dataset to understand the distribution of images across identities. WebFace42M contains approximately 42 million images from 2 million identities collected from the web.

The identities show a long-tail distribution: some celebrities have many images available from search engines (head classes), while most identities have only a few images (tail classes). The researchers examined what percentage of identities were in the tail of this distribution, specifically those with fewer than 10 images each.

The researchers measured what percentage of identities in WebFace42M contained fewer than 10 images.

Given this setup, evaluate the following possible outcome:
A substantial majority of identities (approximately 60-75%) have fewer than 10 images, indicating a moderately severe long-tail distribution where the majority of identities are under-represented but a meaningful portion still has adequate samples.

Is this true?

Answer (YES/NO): NO